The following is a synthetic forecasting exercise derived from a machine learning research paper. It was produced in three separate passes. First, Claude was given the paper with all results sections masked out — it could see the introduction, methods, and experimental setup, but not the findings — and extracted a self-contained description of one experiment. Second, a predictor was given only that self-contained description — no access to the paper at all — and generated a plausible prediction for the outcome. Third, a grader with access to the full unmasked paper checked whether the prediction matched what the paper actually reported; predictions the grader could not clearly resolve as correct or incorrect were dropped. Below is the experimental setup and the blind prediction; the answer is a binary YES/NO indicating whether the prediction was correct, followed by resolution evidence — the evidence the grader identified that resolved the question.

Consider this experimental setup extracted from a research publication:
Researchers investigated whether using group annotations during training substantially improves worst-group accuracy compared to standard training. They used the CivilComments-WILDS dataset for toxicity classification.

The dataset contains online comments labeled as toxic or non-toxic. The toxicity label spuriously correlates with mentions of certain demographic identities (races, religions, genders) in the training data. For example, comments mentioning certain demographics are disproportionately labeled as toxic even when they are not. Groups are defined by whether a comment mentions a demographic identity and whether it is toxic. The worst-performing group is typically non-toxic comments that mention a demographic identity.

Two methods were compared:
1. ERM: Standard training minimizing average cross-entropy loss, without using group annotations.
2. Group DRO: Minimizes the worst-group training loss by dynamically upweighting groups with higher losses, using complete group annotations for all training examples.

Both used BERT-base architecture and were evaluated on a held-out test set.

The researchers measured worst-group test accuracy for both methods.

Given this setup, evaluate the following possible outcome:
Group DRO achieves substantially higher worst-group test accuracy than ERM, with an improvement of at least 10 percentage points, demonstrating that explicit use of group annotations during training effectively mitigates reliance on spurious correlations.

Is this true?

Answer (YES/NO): YES